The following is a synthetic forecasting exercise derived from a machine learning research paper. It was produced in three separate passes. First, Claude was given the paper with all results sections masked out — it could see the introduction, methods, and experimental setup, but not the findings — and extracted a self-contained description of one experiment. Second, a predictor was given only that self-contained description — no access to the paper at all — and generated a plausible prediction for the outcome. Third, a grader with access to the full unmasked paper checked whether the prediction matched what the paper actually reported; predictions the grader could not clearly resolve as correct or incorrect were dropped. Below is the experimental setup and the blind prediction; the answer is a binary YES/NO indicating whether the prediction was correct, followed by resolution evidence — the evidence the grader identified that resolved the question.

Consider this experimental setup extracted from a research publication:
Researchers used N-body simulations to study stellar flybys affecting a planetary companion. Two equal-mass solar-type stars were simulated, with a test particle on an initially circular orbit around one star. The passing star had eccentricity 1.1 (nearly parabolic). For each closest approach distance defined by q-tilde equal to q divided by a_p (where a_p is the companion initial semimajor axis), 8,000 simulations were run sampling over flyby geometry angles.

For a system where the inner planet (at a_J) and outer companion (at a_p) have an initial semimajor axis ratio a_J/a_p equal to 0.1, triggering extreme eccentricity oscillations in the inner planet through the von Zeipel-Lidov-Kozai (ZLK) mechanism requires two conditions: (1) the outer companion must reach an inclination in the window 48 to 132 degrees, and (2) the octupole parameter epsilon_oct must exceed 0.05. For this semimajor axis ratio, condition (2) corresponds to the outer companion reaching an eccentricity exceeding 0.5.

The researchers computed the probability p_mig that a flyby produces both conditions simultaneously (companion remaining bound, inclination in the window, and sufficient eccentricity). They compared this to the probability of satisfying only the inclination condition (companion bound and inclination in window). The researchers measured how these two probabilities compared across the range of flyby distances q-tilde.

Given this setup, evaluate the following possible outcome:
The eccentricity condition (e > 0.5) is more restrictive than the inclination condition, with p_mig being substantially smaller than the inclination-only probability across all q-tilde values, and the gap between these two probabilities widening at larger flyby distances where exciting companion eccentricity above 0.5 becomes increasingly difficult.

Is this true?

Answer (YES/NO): NO